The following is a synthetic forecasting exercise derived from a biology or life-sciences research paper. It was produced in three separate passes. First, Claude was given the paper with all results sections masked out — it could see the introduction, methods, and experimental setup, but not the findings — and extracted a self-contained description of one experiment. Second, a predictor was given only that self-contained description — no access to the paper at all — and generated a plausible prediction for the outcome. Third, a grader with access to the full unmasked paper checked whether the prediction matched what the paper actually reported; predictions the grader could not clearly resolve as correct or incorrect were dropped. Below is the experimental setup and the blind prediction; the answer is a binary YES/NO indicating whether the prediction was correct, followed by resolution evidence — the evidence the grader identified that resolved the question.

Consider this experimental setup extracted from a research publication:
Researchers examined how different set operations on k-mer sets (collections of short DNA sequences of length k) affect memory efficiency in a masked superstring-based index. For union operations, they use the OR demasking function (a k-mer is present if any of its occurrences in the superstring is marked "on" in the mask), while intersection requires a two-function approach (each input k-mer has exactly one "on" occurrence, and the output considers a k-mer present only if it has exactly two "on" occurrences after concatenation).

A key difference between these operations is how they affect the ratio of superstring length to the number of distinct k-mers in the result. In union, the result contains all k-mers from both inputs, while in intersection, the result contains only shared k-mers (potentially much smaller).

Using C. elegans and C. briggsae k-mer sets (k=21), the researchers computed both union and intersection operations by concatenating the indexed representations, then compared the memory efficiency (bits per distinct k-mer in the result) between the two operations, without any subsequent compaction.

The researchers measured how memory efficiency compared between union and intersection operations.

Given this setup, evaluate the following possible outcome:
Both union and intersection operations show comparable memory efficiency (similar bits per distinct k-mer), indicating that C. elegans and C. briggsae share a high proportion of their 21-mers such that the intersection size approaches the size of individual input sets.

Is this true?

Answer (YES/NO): NO